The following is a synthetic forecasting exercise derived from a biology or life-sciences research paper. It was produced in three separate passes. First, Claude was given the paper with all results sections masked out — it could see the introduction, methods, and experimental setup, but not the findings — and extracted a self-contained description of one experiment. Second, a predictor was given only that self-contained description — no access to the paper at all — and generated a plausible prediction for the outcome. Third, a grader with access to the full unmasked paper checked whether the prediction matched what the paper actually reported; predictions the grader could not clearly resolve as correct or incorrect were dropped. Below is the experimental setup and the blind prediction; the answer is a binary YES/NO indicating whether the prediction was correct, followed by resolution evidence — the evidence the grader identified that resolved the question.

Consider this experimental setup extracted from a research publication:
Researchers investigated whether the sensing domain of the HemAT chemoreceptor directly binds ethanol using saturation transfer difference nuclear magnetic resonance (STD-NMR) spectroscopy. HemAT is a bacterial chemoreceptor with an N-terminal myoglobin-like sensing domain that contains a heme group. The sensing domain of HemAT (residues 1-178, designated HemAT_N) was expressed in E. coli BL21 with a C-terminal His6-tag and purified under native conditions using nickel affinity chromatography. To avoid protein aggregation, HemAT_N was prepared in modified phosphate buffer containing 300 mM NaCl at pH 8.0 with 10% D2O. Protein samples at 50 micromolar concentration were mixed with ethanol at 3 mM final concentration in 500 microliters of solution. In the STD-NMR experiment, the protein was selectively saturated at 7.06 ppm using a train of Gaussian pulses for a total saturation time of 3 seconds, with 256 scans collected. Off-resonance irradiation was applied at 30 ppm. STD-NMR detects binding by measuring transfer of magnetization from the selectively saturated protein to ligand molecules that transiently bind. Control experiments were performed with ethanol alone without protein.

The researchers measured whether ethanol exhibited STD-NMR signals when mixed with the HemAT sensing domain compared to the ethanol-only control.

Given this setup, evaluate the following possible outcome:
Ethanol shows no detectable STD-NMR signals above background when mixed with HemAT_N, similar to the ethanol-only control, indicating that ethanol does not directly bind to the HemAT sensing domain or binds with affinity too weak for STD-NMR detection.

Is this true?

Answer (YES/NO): NO